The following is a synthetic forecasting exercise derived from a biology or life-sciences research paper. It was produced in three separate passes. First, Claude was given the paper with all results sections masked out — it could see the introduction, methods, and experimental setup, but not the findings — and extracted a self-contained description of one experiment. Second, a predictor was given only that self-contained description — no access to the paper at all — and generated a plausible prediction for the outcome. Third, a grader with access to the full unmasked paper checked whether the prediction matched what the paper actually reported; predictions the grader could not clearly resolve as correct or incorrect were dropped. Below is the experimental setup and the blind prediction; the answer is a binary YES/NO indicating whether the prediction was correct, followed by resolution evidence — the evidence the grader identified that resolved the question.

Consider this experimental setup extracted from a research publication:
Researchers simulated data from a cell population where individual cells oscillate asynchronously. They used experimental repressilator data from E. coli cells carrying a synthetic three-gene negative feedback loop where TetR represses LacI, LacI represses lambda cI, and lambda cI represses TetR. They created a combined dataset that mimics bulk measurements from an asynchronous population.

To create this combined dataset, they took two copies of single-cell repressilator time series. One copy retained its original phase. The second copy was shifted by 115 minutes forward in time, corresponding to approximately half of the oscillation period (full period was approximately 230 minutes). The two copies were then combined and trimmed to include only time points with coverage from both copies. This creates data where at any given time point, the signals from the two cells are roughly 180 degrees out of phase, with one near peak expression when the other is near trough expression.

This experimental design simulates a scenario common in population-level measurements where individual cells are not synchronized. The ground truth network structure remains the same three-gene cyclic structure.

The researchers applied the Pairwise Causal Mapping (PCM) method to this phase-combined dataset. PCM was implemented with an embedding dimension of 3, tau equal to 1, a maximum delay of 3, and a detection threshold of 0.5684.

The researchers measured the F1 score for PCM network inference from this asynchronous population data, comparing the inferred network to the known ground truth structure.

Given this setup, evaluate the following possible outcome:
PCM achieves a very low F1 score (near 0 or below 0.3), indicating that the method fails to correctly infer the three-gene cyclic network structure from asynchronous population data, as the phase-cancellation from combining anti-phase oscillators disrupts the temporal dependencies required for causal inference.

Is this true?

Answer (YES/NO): NO